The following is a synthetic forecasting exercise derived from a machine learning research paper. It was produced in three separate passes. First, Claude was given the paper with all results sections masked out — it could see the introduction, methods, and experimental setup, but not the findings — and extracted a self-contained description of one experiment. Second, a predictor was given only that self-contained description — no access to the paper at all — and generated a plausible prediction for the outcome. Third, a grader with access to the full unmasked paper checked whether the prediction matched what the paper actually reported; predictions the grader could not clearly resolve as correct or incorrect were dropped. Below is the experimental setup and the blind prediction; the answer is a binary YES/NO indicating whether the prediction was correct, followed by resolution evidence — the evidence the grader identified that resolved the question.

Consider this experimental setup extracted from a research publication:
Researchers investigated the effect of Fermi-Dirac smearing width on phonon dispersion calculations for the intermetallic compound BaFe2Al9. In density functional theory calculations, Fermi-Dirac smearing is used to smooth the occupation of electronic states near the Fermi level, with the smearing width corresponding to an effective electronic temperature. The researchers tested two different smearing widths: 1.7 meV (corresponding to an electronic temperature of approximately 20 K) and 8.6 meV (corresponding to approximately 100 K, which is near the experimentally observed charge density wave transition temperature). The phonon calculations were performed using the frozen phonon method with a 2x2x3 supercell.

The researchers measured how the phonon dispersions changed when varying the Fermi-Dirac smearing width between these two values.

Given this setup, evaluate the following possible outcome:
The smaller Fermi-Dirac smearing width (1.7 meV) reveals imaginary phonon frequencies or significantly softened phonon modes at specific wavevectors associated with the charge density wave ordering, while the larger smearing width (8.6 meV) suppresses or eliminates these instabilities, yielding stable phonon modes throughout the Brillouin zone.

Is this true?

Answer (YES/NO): NO